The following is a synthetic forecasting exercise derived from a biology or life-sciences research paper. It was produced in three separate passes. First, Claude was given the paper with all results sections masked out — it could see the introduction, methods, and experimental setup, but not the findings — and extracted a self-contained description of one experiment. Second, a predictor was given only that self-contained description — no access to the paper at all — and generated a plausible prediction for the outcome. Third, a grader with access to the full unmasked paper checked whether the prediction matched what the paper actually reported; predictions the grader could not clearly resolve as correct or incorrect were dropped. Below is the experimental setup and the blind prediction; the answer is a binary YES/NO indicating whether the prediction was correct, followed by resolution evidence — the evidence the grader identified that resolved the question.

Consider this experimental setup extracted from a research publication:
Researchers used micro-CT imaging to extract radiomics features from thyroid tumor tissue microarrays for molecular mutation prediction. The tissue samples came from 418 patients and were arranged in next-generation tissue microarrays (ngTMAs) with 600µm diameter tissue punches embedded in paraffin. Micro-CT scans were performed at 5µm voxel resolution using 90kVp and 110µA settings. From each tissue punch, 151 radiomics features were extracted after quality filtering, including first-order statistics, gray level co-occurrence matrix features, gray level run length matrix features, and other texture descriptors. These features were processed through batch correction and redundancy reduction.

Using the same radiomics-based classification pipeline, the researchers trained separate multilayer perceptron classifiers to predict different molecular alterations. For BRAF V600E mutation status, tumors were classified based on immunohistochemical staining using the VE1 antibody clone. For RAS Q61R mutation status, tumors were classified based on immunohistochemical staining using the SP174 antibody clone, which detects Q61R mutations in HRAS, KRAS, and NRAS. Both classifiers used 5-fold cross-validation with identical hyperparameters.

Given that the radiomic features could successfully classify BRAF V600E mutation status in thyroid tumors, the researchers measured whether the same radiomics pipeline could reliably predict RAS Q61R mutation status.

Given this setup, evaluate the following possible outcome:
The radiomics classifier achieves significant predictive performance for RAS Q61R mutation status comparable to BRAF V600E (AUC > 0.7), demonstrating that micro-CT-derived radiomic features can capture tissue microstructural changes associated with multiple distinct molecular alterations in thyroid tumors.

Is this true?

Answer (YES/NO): NO